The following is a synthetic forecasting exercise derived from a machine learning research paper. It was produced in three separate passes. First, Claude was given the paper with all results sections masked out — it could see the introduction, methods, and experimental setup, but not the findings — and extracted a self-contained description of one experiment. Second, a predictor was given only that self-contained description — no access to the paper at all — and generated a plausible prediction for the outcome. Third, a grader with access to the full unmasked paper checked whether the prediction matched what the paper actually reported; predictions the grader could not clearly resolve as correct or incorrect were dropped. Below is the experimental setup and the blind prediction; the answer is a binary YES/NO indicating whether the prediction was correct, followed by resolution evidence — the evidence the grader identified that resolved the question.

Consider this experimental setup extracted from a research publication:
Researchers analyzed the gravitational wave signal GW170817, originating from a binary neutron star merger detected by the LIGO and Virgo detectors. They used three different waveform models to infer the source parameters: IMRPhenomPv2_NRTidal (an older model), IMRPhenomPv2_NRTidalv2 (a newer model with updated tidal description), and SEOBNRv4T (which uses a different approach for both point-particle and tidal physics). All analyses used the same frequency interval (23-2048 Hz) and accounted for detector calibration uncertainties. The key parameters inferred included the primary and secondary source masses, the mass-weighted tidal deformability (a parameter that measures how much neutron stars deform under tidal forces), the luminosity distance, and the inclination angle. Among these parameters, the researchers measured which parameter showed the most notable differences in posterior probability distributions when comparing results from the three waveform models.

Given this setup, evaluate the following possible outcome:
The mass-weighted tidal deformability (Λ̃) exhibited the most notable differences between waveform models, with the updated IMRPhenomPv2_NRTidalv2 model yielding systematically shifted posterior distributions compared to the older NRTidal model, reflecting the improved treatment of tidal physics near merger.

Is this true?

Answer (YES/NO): YES